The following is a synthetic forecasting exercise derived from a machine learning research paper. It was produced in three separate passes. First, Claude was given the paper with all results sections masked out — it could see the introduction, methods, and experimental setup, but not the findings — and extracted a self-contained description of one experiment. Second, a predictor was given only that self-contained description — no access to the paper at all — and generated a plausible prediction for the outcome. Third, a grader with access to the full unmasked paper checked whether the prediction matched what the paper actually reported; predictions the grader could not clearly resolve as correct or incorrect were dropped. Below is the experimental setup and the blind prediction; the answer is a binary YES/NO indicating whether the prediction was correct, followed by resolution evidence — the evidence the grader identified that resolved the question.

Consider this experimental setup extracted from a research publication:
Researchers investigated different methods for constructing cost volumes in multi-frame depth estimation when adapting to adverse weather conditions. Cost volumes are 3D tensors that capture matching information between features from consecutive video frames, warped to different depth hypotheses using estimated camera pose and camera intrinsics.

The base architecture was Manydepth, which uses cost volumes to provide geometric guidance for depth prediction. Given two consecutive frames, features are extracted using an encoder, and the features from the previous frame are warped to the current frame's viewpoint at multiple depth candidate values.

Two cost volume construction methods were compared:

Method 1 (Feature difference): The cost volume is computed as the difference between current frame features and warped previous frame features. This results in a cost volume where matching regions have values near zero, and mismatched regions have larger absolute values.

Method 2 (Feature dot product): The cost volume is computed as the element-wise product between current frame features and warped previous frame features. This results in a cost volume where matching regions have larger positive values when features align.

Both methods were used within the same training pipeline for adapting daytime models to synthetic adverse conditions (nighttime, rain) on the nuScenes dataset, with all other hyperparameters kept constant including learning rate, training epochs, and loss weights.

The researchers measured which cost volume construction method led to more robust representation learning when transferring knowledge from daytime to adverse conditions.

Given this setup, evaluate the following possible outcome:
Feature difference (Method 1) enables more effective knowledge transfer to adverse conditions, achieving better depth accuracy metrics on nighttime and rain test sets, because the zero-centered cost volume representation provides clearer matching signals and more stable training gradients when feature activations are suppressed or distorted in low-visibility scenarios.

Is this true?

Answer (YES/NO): NO